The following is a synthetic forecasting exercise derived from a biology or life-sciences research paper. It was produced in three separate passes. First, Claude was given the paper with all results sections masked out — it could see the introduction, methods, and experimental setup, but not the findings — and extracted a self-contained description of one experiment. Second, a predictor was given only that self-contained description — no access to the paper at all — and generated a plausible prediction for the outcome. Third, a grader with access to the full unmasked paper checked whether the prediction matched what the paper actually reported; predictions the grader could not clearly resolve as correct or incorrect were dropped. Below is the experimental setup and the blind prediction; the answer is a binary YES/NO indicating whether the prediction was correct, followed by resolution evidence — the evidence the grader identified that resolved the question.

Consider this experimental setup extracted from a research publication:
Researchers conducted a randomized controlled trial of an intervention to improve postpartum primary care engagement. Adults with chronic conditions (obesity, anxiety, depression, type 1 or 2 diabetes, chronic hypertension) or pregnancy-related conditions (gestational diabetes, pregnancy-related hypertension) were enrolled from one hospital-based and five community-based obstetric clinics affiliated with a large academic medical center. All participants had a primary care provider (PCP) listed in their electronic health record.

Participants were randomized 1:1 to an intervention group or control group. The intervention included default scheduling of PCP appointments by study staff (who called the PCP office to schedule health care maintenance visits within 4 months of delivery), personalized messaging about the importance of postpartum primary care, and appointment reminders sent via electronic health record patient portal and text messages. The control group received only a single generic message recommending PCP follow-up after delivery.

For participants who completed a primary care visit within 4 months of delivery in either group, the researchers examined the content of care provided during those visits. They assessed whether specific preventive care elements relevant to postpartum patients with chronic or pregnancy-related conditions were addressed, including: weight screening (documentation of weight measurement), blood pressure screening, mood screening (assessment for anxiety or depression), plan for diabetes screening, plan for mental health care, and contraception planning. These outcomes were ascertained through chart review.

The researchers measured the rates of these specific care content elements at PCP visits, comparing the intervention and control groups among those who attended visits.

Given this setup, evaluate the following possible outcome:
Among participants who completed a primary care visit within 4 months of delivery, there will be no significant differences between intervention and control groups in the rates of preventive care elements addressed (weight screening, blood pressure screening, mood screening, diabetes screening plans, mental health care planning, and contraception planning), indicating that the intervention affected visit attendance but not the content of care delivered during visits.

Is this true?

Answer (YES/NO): NO